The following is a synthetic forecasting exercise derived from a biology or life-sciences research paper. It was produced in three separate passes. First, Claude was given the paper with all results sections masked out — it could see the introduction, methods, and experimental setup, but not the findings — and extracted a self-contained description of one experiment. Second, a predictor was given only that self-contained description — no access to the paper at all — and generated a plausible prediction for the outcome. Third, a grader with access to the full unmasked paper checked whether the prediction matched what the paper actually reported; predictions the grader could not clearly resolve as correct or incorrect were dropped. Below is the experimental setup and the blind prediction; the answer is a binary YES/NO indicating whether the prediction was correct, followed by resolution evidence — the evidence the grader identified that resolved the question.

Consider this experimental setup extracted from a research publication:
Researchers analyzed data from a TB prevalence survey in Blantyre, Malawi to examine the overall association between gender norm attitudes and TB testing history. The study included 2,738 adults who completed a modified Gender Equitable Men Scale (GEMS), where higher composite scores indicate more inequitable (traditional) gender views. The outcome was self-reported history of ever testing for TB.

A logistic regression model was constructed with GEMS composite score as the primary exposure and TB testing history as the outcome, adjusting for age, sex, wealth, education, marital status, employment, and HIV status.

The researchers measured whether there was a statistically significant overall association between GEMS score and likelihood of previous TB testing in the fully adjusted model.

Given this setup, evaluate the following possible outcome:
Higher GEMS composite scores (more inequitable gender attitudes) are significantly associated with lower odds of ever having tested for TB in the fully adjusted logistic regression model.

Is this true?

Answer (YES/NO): NO